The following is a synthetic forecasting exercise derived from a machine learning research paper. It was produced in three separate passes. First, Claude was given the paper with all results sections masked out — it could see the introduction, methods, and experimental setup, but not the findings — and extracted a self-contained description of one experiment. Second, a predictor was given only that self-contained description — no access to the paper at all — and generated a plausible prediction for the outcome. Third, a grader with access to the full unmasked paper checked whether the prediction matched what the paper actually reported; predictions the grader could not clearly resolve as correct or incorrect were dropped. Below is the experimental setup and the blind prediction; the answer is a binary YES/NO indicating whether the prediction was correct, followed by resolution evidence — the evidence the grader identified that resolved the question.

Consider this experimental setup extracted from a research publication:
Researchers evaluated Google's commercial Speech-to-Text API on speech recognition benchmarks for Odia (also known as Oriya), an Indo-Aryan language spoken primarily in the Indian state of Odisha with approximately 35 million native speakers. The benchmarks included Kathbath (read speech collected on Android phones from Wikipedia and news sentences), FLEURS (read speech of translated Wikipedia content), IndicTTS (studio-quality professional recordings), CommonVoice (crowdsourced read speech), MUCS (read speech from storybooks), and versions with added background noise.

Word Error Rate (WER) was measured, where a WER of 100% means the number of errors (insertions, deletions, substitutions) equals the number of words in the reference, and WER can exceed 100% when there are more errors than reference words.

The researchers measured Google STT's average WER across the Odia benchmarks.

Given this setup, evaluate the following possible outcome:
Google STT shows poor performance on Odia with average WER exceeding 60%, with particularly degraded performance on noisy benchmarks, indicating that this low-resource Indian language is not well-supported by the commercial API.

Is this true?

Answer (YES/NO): NO